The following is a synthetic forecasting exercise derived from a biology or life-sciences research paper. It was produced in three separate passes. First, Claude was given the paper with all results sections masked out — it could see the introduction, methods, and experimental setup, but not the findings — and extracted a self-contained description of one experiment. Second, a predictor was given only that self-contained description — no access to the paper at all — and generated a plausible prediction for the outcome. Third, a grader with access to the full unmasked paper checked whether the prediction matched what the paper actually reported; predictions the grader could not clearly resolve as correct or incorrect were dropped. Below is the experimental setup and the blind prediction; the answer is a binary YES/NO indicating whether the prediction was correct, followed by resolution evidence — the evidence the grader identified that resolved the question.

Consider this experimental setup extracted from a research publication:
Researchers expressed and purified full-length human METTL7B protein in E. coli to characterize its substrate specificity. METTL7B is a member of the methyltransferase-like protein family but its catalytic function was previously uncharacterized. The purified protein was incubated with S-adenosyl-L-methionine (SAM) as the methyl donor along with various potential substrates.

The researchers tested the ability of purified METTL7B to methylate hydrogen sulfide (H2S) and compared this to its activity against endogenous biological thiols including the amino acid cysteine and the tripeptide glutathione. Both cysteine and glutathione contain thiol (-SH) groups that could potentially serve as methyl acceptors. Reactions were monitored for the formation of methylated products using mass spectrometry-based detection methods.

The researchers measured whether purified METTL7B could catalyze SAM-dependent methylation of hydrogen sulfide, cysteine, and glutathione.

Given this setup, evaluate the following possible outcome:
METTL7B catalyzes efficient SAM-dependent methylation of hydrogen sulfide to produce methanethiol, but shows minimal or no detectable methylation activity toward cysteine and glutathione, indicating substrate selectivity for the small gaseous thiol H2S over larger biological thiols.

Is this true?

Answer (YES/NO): YES